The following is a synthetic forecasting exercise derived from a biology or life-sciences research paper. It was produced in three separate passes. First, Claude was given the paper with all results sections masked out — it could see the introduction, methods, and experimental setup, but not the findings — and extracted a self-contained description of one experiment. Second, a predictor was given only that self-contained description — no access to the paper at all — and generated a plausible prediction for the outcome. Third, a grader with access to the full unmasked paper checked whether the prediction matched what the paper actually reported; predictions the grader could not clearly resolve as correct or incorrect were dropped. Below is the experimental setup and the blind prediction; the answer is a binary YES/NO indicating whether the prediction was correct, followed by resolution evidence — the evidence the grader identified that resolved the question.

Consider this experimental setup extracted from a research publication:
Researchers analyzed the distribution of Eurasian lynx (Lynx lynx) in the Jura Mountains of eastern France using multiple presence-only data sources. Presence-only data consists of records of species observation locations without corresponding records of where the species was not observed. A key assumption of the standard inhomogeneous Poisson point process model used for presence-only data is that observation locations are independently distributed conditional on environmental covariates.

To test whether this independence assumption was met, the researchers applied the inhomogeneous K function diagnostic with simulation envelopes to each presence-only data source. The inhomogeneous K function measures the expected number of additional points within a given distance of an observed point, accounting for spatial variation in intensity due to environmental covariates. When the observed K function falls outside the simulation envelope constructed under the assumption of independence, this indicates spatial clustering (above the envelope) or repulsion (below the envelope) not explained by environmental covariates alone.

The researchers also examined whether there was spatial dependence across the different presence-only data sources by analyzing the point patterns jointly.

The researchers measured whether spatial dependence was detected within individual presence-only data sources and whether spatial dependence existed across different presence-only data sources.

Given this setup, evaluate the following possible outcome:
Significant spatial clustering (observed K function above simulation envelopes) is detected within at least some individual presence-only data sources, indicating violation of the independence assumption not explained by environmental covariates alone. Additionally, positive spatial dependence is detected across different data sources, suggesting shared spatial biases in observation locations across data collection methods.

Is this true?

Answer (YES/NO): NO